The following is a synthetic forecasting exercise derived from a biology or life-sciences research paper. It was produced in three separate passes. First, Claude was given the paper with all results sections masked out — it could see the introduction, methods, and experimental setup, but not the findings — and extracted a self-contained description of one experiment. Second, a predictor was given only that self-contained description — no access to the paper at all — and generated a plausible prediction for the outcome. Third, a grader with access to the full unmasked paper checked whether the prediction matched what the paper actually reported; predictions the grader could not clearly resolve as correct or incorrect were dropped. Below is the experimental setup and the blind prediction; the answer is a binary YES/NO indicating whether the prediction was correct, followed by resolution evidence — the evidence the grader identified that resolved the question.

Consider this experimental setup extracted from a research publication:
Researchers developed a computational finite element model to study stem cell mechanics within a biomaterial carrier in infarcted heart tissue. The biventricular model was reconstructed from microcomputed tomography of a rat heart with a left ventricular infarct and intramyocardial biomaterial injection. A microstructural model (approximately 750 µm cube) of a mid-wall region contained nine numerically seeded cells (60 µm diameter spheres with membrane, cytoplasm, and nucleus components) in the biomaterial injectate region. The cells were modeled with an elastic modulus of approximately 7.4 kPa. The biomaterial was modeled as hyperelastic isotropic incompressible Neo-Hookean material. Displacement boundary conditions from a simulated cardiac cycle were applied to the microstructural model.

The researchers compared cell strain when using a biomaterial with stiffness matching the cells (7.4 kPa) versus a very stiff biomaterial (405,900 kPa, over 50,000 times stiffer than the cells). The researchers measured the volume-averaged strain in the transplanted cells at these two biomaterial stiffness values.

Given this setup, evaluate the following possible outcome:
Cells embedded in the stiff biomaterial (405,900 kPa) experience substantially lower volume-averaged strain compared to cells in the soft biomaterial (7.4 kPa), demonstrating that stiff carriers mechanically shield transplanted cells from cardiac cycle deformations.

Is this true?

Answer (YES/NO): YES